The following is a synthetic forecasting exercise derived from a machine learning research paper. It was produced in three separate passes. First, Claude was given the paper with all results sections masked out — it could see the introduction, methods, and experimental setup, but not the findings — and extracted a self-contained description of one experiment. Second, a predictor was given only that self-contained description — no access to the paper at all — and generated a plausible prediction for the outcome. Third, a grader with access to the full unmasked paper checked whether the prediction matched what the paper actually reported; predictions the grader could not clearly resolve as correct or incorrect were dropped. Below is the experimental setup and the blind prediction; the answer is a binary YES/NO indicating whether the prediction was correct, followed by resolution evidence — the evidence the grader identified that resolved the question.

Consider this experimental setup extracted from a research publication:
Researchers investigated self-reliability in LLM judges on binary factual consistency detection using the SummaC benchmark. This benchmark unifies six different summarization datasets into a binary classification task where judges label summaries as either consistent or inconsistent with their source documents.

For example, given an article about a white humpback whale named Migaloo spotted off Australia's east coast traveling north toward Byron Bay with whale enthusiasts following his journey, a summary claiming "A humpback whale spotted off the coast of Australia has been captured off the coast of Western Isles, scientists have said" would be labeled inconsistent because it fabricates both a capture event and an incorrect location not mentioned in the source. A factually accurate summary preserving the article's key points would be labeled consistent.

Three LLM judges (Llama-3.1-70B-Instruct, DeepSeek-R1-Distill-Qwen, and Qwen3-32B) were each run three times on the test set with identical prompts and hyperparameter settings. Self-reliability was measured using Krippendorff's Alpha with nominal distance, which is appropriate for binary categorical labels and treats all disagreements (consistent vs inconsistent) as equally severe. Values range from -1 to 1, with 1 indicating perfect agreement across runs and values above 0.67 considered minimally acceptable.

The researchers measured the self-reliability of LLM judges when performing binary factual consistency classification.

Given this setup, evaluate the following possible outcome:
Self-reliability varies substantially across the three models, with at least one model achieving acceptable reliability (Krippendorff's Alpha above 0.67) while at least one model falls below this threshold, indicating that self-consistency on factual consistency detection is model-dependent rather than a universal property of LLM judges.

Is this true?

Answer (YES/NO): YES